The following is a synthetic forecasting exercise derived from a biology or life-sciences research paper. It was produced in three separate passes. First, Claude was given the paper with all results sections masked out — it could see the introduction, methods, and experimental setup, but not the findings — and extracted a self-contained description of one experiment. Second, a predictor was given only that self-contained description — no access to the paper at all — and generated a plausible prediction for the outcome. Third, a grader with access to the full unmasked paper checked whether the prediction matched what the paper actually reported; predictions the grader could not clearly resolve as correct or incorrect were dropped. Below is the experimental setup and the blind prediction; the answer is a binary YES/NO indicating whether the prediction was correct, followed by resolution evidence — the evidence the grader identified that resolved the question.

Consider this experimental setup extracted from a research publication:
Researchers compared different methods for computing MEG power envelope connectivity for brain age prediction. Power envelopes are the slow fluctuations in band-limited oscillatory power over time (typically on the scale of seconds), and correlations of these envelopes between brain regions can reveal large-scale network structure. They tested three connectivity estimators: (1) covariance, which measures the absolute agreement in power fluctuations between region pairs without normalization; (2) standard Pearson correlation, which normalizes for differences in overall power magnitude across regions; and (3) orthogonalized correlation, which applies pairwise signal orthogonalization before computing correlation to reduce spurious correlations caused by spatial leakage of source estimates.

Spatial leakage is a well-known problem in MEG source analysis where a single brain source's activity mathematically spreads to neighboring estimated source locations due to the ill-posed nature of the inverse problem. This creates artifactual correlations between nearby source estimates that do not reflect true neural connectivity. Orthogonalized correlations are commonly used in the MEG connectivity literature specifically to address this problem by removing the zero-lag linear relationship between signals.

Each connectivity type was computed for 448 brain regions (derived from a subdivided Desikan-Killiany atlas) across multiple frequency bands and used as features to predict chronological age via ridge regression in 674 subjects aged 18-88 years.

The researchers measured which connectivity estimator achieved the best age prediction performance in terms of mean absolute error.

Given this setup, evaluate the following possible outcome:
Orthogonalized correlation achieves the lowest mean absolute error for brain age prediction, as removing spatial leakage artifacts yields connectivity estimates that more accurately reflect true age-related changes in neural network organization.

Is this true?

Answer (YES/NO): NO